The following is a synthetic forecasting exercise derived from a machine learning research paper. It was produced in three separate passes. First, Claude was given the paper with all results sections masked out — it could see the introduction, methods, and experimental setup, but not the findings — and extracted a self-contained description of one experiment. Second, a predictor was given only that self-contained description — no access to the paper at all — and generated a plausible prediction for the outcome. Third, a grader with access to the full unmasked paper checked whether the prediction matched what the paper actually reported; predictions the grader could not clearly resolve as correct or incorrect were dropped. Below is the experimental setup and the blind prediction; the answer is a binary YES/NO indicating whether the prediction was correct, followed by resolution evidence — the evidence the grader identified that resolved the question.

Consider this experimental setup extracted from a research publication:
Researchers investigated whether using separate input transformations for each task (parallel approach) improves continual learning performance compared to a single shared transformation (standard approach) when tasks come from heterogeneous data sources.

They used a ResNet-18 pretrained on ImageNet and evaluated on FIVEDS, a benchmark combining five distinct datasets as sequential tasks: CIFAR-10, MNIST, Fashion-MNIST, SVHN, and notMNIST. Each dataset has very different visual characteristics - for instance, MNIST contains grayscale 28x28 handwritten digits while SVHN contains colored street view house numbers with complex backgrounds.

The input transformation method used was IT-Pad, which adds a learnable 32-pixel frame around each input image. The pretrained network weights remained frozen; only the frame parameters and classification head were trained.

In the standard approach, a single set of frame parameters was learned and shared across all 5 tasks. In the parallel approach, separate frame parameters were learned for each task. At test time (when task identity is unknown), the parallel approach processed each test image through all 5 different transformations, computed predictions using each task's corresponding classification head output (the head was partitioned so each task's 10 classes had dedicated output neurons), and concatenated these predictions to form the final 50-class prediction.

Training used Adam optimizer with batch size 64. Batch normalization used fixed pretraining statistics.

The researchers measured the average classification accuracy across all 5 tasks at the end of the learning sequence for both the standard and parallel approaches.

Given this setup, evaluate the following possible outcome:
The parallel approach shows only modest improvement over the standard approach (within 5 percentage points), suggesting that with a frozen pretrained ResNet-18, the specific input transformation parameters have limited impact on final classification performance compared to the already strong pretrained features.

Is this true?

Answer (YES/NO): NO